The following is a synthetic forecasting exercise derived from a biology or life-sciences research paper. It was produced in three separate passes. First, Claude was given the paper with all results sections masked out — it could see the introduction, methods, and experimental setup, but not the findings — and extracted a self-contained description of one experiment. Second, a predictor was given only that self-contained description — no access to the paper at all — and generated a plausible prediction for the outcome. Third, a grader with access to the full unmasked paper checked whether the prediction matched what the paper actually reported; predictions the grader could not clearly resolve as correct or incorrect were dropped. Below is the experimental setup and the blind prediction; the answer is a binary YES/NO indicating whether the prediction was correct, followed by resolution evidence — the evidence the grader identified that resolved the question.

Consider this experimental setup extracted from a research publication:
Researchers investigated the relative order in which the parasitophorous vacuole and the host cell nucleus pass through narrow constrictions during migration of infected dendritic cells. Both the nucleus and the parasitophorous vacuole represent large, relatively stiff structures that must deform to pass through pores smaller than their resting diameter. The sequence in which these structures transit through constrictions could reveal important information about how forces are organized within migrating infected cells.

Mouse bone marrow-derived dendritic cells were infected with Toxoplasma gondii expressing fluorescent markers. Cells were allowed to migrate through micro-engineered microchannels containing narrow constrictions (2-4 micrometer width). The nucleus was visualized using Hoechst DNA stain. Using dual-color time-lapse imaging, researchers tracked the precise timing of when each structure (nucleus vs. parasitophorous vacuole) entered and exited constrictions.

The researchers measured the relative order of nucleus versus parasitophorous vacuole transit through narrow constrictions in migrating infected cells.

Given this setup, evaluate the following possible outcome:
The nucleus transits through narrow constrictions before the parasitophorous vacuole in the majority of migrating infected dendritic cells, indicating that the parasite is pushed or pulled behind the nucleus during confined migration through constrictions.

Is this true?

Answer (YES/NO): NO